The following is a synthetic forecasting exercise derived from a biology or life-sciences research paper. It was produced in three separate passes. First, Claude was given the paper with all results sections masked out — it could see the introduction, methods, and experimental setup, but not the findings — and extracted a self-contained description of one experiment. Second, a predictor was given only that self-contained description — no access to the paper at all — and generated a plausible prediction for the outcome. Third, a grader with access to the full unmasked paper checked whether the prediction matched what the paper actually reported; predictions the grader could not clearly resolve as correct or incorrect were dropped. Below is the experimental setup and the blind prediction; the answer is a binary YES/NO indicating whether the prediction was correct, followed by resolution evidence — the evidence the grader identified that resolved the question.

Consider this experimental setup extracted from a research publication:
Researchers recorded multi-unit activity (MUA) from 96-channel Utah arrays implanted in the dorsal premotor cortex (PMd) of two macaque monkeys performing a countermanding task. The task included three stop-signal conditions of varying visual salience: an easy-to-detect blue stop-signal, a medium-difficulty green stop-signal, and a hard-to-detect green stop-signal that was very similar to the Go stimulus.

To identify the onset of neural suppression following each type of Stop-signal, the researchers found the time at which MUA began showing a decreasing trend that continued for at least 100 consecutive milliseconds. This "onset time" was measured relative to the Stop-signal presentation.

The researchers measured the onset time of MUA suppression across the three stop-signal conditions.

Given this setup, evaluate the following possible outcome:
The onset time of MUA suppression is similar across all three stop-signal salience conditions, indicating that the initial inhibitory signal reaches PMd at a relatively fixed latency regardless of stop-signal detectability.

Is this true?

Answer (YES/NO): NO